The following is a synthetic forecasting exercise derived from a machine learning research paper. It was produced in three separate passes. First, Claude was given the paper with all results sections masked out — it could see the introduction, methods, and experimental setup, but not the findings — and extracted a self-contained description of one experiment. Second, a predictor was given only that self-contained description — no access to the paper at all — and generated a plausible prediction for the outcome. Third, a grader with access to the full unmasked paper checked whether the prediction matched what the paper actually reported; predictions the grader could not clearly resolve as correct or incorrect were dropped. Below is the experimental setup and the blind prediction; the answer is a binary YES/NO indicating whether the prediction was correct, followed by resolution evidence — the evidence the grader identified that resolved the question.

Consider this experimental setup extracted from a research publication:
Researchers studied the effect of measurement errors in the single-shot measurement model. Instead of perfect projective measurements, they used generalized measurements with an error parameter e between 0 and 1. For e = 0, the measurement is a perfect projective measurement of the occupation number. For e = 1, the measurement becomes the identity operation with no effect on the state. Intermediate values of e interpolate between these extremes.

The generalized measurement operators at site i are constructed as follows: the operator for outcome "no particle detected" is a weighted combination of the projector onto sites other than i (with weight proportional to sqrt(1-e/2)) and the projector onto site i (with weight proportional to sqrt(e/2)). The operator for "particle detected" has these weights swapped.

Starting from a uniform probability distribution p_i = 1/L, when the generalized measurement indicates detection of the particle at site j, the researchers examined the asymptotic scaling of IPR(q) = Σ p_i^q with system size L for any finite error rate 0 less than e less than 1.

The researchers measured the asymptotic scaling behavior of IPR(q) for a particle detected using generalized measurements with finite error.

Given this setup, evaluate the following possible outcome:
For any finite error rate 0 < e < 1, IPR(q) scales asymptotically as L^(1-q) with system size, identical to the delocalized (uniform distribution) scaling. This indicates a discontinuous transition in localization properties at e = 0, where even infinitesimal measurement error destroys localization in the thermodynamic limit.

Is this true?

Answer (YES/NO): YES